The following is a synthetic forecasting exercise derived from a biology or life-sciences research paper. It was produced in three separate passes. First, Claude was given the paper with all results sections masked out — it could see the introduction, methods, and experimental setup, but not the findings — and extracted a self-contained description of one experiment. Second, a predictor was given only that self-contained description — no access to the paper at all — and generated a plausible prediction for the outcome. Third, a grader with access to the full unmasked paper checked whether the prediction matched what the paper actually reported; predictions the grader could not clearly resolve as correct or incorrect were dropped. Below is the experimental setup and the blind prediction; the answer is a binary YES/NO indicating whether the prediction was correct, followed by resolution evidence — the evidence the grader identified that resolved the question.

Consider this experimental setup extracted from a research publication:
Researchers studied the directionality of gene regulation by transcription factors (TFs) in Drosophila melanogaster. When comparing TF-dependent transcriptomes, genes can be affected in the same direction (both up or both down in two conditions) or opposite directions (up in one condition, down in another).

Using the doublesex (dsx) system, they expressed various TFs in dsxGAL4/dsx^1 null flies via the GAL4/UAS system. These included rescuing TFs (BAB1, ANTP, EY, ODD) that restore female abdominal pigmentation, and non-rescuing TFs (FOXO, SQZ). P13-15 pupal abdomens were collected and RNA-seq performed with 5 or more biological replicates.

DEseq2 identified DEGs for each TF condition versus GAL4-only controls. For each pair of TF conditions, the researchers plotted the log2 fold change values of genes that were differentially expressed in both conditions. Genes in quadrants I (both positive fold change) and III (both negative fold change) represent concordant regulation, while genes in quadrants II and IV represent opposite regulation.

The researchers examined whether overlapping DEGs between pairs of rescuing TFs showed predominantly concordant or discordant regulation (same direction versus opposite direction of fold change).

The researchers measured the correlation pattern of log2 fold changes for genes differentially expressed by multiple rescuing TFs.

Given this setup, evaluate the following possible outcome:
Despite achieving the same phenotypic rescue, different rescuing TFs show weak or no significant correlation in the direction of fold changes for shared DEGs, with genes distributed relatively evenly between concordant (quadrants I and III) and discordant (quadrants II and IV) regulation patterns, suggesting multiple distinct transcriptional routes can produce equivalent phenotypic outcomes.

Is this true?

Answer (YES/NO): NO